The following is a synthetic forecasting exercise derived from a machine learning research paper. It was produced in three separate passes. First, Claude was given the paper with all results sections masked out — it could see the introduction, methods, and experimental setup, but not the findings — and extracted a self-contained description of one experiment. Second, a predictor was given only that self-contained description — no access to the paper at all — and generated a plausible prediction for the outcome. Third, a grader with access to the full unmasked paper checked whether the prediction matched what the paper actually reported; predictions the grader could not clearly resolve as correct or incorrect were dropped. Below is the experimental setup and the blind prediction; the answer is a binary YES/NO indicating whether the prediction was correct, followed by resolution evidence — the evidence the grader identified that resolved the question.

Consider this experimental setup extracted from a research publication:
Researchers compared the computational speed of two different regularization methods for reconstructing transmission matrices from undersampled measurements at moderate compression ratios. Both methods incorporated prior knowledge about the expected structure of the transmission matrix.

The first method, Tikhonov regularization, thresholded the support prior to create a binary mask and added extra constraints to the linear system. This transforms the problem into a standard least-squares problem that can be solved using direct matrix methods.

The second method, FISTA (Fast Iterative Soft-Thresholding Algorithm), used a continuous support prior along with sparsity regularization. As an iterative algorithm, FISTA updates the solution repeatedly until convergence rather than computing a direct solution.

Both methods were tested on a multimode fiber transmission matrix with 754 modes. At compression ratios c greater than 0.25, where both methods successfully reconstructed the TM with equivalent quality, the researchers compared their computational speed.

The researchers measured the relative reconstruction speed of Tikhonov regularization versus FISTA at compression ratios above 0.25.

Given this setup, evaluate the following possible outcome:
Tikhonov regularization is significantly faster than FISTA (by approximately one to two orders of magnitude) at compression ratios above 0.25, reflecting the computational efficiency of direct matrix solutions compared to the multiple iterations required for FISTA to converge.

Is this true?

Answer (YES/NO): YES